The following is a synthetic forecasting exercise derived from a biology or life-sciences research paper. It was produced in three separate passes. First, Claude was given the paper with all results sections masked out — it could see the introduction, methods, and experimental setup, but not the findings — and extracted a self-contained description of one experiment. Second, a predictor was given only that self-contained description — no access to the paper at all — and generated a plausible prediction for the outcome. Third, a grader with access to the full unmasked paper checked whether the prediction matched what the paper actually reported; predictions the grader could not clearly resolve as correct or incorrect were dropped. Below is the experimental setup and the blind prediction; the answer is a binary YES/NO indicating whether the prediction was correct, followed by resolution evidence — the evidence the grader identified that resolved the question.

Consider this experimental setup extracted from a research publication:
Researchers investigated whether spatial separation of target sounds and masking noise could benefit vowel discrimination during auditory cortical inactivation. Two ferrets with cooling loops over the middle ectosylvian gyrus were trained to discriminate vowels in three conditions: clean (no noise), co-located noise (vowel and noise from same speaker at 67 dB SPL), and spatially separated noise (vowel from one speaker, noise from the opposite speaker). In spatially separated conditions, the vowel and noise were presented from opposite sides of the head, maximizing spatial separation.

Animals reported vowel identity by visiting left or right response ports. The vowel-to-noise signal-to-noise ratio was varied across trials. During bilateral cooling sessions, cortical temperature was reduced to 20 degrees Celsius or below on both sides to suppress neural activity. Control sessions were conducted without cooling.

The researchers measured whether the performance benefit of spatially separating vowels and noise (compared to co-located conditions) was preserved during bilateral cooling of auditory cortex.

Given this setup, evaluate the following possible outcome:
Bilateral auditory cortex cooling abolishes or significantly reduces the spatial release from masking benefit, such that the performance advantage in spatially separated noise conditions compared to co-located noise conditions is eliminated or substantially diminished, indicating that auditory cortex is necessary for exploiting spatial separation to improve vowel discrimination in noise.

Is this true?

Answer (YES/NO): NO